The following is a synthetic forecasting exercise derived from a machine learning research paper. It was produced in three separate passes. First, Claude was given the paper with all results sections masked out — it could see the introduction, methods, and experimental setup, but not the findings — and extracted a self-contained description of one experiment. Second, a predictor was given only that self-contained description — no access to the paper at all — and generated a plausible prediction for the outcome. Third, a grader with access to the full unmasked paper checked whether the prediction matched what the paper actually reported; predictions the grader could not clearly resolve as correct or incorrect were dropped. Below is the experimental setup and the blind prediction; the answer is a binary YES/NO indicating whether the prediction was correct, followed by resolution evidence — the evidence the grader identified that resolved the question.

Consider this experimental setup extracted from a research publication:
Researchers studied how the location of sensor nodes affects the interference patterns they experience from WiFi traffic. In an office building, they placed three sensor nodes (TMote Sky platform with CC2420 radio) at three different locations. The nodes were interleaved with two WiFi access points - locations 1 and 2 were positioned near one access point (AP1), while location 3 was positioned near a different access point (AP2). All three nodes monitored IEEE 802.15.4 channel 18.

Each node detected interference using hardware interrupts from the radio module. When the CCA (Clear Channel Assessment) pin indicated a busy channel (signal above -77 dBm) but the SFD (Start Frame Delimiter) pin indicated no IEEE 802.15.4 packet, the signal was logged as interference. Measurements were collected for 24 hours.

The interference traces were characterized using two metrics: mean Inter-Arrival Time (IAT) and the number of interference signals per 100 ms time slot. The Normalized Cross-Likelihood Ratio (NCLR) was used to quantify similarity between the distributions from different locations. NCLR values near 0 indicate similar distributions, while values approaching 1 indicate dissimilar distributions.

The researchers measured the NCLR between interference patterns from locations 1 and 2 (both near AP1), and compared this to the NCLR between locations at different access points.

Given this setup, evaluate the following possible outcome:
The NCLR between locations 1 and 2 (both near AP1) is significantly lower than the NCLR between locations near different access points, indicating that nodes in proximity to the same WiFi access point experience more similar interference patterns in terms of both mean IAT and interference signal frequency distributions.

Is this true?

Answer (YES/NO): YES